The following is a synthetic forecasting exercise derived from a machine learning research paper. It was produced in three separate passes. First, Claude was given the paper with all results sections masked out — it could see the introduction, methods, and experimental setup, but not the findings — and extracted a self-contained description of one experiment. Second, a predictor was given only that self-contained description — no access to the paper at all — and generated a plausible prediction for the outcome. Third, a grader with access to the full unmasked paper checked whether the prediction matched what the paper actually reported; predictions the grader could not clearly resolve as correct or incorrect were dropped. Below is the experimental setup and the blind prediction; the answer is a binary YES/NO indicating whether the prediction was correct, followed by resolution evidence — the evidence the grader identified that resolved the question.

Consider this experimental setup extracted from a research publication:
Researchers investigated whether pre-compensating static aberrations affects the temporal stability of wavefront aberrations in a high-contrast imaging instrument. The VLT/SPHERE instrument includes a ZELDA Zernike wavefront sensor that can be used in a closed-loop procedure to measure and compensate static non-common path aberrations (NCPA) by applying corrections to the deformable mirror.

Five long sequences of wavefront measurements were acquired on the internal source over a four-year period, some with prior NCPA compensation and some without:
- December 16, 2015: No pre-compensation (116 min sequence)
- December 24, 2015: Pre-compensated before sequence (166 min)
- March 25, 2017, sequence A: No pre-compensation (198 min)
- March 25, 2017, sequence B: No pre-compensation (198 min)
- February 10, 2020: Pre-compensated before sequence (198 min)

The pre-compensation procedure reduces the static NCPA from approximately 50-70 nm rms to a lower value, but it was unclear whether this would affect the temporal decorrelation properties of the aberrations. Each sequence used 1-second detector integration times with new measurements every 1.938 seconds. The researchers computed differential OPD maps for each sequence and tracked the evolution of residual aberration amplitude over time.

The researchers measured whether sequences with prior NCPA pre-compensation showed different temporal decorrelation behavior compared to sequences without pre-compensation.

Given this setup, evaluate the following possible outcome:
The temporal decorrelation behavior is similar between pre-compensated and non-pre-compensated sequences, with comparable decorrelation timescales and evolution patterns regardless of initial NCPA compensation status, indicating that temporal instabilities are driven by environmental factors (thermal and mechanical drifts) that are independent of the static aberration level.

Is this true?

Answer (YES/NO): YES